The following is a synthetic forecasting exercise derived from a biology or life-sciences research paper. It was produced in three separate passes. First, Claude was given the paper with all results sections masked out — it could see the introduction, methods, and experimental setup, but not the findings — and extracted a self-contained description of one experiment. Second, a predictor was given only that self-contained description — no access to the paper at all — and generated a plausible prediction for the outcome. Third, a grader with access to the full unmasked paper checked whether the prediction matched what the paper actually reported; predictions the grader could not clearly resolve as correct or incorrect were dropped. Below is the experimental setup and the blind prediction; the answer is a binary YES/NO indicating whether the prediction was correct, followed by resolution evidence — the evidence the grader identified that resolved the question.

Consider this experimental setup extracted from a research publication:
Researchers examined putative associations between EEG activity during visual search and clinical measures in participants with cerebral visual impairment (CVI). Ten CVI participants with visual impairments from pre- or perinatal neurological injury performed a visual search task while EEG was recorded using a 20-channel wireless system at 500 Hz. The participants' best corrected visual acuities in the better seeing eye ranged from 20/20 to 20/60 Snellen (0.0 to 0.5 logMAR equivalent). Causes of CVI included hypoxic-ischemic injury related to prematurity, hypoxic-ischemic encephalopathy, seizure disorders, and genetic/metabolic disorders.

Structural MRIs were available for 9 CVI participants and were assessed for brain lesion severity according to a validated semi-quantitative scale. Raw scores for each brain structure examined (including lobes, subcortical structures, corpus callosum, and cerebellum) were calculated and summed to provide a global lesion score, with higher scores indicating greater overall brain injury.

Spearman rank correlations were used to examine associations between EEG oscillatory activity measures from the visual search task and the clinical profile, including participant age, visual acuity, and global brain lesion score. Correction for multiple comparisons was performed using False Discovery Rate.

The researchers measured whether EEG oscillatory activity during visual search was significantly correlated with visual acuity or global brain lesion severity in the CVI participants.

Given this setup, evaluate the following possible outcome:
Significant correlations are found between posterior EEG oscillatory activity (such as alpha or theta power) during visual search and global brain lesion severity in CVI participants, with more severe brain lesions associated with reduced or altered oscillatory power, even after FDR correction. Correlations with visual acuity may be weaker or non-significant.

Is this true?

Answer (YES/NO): NO